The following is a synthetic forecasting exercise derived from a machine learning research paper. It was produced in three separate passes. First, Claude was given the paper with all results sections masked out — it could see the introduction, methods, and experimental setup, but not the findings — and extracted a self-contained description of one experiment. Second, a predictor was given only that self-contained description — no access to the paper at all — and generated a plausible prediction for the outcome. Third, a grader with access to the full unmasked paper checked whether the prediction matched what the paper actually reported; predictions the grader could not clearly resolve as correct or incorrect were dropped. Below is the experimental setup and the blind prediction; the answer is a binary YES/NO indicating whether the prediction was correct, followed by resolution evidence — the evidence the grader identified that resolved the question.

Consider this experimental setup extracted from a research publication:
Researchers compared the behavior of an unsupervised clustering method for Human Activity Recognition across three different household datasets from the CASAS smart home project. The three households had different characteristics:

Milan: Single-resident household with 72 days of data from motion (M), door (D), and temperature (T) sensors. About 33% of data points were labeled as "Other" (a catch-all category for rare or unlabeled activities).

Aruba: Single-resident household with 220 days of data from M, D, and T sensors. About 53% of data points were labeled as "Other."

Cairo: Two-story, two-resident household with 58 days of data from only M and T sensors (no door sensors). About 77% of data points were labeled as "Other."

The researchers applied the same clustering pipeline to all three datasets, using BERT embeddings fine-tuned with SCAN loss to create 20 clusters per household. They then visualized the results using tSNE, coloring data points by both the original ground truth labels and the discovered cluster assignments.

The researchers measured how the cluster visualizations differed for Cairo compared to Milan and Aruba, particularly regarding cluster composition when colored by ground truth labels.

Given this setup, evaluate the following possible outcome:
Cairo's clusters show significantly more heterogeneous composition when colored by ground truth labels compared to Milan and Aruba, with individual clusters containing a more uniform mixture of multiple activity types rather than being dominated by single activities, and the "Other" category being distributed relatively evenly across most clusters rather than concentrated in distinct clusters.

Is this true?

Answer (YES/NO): NO